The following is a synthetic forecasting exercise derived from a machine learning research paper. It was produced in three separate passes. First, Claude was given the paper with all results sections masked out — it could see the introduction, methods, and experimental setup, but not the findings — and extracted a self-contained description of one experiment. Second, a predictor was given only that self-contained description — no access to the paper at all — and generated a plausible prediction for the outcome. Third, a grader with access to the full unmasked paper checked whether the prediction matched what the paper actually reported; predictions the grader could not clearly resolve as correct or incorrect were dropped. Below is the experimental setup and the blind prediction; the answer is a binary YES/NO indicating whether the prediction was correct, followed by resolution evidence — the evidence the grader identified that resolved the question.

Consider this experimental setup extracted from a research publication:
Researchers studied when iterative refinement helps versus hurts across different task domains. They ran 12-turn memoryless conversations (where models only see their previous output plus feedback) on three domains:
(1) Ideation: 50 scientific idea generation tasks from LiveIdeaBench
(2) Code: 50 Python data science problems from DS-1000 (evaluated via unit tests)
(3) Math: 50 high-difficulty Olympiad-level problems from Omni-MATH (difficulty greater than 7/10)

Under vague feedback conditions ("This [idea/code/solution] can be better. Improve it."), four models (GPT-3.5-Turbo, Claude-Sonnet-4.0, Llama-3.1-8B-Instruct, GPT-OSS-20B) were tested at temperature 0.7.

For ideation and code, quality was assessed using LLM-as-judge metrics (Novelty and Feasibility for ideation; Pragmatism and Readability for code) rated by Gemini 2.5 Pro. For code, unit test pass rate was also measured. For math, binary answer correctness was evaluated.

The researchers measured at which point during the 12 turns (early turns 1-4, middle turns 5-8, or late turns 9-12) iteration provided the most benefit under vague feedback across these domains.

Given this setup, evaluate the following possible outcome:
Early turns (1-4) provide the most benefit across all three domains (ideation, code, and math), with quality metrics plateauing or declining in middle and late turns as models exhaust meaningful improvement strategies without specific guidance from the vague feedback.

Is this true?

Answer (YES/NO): NO